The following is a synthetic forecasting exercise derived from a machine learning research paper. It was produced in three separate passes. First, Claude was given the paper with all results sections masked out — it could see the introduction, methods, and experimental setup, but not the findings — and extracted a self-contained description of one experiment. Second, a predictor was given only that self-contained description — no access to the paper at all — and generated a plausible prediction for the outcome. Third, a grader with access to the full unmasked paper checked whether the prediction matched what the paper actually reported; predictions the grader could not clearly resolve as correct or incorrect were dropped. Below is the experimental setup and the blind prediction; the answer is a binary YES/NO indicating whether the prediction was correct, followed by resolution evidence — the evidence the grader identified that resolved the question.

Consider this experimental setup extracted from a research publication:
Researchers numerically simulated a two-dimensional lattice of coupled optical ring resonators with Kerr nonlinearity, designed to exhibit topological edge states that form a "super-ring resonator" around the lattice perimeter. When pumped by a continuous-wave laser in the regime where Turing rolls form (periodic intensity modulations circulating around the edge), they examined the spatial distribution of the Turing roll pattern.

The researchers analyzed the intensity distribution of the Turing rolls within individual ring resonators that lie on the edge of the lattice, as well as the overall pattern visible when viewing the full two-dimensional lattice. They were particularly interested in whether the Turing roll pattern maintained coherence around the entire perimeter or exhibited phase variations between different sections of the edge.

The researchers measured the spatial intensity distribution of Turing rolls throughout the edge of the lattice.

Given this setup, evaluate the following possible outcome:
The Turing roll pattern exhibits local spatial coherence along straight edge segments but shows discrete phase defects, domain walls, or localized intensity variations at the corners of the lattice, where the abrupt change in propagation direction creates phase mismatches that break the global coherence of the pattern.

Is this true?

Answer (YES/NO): NO